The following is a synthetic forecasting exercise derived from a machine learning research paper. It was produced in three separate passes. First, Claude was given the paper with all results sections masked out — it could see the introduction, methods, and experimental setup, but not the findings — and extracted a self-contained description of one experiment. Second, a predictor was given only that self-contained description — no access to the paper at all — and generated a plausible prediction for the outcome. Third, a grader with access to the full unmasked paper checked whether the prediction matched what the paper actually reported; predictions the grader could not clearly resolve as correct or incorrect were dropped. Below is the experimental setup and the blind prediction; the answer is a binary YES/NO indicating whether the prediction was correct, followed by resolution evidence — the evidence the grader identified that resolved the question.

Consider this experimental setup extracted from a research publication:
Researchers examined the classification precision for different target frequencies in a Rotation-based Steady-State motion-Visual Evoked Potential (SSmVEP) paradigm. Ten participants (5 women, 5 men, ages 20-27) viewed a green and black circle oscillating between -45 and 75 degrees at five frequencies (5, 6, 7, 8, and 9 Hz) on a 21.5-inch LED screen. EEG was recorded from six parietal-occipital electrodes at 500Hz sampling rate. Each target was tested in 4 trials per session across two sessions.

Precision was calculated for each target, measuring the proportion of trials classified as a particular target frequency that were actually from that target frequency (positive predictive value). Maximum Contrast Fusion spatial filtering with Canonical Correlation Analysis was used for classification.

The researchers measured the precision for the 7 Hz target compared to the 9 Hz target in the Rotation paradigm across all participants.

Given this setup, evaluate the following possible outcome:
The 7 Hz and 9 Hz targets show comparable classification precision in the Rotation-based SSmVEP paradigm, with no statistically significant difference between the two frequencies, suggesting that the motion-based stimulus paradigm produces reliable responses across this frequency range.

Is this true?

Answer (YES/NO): NO